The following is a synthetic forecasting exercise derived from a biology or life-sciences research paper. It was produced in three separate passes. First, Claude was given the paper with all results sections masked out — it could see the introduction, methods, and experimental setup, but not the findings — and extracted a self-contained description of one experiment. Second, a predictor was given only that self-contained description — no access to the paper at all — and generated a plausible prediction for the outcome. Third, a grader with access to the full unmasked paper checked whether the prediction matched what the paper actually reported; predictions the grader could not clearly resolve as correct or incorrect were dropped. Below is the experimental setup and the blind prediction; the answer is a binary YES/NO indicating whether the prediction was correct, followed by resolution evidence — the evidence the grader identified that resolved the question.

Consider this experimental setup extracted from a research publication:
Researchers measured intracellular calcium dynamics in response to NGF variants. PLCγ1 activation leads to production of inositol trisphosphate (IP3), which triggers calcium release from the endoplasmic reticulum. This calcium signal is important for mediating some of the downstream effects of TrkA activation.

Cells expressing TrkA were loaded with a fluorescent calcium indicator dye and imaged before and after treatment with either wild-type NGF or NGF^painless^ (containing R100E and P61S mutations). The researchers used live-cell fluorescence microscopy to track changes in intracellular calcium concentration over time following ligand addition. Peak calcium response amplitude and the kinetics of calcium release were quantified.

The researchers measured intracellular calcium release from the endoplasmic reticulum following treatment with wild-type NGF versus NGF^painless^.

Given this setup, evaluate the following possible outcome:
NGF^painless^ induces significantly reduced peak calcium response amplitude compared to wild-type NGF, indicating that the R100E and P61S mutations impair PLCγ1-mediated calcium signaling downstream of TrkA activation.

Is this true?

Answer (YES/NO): YES